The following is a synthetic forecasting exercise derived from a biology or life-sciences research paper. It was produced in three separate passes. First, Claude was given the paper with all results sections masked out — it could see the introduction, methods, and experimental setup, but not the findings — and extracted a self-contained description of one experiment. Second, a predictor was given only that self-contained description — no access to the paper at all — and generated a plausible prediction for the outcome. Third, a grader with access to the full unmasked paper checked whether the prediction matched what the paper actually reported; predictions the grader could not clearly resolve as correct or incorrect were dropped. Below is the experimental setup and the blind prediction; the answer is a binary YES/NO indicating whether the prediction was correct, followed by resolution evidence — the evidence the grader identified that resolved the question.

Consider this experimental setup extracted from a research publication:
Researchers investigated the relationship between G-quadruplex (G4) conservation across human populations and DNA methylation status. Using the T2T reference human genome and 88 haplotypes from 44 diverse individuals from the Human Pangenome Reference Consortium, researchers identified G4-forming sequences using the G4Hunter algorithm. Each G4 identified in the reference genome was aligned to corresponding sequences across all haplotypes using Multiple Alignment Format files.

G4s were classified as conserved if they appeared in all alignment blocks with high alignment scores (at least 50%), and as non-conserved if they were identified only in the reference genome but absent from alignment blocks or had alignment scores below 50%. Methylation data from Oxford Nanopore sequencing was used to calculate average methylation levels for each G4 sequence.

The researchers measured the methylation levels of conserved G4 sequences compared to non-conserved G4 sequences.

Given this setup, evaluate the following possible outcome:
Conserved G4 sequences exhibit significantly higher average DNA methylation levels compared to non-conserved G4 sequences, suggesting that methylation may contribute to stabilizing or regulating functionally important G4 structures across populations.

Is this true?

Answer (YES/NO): NO